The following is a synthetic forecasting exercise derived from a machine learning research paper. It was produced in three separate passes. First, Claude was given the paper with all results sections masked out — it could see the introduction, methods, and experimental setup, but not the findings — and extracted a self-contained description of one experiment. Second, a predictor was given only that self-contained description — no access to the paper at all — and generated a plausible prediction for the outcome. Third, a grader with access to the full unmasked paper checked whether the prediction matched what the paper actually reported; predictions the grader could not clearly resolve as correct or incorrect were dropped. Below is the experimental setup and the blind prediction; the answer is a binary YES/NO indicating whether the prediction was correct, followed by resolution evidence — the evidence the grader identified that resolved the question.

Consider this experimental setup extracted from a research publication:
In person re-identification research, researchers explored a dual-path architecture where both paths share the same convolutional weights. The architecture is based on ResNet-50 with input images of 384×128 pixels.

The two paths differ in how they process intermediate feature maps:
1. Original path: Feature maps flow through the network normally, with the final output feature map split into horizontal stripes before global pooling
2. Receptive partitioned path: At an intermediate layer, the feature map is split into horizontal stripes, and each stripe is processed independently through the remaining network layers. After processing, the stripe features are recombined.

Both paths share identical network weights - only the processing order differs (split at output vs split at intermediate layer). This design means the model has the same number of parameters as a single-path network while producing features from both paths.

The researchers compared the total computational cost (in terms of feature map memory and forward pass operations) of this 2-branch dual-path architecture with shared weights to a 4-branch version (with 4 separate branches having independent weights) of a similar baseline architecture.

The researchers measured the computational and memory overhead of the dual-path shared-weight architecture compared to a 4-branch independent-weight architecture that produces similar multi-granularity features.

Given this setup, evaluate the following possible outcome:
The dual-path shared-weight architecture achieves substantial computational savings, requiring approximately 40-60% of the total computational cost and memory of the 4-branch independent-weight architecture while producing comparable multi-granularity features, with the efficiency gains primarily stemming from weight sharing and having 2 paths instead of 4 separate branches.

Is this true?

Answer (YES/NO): NO